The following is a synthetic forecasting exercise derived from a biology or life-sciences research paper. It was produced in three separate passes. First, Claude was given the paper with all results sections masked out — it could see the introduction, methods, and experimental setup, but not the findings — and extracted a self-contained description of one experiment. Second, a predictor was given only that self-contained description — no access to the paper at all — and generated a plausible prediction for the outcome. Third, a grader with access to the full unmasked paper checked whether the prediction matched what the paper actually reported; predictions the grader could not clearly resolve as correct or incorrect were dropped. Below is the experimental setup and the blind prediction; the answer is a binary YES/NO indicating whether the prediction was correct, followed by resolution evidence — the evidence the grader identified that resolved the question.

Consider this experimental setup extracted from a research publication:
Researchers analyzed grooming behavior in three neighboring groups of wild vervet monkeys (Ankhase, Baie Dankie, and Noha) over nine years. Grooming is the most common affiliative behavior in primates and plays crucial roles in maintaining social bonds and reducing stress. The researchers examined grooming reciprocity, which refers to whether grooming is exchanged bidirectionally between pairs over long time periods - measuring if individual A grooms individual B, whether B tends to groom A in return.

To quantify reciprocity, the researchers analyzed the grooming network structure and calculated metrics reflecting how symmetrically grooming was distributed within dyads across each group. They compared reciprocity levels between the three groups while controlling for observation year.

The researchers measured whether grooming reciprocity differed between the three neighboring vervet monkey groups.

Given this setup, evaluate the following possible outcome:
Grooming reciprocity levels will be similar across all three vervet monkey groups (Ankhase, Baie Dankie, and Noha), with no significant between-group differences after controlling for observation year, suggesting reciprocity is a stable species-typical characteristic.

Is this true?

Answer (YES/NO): NO